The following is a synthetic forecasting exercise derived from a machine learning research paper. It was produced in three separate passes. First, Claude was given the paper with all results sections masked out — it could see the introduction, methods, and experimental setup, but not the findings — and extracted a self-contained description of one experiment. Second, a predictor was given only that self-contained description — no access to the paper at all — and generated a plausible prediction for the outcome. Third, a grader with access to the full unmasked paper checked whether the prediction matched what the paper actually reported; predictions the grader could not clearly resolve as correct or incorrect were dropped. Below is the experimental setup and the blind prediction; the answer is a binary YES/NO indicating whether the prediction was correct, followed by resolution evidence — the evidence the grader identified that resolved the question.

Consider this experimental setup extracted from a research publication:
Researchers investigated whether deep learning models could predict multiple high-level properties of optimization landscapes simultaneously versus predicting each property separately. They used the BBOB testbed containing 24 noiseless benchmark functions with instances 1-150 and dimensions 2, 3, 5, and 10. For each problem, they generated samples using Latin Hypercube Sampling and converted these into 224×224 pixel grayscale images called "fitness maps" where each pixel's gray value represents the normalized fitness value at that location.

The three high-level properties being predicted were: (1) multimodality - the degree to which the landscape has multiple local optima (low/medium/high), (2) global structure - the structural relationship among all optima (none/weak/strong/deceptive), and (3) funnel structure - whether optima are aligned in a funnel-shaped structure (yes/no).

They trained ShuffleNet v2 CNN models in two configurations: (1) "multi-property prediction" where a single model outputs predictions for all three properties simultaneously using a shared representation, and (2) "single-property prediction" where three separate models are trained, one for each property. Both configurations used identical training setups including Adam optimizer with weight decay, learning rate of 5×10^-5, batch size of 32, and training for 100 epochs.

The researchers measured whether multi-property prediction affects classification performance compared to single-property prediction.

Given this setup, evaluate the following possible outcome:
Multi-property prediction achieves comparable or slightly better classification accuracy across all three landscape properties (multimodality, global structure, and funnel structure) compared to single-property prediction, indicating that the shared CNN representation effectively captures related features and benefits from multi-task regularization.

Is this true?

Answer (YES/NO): YES